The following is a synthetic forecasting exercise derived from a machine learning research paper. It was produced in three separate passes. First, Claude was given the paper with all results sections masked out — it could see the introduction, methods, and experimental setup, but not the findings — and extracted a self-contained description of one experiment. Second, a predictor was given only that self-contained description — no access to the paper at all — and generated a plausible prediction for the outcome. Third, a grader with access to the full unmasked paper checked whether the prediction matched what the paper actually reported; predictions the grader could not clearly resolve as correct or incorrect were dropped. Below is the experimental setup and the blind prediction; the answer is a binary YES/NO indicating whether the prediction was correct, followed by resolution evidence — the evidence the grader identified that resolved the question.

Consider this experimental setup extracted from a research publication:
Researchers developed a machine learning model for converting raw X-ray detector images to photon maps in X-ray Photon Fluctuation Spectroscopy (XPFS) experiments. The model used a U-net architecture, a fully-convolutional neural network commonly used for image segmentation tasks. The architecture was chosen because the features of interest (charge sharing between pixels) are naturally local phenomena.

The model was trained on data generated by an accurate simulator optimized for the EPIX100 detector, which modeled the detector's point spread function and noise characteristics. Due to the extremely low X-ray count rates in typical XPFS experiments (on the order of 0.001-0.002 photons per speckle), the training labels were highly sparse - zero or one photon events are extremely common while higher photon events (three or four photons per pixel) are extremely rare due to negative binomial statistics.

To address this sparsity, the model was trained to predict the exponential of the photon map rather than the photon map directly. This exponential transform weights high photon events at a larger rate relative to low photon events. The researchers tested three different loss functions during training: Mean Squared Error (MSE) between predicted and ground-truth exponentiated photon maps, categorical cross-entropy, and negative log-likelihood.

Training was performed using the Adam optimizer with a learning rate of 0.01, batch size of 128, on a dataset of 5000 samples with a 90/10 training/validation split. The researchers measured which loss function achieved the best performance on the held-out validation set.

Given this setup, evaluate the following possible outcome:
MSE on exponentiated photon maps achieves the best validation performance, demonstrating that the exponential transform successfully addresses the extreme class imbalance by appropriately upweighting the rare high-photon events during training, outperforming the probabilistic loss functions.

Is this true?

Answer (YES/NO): YES